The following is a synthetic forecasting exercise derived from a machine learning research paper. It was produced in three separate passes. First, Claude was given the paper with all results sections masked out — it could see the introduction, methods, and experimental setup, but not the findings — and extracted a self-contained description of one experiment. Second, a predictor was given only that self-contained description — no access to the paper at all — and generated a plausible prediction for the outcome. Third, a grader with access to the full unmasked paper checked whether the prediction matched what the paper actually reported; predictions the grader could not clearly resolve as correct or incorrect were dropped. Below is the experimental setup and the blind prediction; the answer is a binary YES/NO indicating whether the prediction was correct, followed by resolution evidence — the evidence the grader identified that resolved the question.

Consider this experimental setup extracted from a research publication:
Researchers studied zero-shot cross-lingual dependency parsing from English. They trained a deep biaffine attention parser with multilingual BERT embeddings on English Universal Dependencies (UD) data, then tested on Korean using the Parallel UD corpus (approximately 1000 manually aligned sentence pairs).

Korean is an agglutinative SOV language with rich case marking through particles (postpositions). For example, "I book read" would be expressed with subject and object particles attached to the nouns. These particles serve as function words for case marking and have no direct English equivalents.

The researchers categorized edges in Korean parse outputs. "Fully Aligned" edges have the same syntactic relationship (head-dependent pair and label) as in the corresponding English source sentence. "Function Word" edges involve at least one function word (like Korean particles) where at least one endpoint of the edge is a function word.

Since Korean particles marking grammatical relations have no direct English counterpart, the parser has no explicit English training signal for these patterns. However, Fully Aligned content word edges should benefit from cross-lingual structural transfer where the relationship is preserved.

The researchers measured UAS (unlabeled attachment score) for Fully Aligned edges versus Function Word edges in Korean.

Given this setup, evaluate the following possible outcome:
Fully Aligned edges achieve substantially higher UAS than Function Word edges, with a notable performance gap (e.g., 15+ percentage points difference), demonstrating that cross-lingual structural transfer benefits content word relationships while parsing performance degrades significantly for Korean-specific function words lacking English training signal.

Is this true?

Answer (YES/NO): YES